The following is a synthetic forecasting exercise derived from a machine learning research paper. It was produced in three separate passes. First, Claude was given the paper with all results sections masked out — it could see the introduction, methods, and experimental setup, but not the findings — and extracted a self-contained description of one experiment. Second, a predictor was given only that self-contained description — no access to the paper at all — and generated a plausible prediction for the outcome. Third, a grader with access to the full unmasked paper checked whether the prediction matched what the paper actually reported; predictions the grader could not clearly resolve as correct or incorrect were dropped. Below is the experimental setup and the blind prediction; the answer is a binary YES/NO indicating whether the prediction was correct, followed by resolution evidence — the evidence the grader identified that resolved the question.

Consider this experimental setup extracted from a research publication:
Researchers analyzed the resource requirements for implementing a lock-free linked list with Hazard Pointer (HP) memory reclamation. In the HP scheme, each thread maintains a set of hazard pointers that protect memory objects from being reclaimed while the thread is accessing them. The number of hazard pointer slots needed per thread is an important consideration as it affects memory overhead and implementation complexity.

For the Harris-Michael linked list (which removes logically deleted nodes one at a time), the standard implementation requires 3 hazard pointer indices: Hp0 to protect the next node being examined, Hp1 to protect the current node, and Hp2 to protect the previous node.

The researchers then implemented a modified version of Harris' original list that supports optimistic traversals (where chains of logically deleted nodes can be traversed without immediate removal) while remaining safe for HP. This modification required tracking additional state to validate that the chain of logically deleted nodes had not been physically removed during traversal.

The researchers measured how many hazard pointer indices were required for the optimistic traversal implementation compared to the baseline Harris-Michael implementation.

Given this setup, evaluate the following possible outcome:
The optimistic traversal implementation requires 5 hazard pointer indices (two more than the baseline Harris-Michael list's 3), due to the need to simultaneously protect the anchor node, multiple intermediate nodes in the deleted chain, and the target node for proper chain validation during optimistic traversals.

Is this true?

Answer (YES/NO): NO